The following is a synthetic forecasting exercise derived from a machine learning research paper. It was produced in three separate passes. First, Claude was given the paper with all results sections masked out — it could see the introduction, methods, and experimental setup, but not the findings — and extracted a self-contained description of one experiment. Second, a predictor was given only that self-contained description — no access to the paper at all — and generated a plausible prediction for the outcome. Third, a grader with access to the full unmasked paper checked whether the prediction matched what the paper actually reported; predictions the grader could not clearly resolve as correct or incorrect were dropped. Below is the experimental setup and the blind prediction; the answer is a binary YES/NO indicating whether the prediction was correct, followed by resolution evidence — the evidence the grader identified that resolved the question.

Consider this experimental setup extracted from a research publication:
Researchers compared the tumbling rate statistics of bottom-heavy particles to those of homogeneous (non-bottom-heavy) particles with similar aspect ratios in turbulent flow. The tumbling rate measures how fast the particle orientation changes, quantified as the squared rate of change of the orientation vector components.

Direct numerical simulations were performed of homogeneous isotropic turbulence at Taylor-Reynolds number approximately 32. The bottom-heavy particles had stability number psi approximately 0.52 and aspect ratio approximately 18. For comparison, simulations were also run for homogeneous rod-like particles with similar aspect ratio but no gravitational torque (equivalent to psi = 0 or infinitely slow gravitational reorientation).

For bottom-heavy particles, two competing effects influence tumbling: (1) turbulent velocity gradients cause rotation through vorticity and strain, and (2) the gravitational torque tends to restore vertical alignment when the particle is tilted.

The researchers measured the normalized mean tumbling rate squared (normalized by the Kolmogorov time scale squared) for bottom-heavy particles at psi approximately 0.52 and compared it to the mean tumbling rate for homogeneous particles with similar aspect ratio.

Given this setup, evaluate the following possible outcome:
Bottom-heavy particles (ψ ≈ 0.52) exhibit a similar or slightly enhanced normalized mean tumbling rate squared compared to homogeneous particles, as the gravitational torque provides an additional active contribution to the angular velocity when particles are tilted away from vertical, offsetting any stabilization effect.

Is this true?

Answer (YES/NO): NO